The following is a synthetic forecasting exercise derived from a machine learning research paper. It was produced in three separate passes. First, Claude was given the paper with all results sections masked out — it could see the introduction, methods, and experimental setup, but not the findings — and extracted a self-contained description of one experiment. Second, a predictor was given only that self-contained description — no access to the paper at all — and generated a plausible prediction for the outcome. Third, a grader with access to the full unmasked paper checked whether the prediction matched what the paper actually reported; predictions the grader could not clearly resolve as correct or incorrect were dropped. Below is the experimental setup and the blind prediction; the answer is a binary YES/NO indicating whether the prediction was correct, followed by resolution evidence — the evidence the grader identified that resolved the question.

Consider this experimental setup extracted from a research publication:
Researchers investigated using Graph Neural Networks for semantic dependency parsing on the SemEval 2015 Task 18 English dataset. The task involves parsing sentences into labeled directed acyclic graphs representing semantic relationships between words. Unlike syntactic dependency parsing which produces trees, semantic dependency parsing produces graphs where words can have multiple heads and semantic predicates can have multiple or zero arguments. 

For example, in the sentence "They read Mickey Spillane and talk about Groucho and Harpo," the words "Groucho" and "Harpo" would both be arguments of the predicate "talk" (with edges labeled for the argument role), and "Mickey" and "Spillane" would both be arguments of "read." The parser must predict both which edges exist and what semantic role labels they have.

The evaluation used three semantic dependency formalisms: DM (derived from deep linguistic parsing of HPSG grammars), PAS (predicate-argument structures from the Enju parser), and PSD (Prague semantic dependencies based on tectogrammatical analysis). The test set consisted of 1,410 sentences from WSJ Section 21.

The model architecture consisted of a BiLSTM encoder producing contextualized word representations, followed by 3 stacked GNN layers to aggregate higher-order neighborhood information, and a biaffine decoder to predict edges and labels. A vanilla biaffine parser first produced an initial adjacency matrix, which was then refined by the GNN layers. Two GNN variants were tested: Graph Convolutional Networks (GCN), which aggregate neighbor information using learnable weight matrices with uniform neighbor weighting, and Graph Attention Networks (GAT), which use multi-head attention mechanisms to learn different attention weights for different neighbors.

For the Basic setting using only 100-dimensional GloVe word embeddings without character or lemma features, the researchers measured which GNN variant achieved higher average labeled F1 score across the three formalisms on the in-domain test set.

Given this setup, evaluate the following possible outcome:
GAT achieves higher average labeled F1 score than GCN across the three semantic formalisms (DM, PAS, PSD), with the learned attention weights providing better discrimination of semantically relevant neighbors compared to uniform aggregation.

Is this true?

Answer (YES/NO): NO